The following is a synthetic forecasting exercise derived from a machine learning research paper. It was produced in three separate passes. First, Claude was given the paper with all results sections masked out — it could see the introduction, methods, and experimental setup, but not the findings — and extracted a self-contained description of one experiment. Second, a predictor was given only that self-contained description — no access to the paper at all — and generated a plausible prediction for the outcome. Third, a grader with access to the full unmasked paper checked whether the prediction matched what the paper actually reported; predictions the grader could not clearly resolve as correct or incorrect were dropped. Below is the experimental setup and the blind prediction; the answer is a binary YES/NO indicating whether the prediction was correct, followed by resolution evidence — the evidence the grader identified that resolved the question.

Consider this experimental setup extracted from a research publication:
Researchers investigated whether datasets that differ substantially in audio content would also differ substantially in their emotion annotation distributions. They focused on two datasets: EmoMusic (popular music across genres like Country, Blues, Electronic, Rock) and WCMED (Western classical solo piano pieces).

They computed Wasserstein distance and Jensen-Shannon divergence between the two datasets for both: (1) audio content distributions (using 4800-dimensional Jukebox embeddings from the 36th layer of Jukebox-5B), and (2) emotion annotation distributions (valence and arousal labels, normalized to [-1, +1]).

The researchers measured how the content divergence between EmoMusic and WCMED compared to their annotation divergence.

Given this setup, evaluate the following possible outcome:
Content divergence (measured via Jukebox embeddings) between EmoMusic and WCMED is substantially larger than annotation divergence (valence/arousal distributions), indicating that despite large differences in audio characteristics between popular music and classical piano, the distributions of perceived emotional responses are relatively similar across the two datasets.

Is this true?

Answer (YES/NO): YES